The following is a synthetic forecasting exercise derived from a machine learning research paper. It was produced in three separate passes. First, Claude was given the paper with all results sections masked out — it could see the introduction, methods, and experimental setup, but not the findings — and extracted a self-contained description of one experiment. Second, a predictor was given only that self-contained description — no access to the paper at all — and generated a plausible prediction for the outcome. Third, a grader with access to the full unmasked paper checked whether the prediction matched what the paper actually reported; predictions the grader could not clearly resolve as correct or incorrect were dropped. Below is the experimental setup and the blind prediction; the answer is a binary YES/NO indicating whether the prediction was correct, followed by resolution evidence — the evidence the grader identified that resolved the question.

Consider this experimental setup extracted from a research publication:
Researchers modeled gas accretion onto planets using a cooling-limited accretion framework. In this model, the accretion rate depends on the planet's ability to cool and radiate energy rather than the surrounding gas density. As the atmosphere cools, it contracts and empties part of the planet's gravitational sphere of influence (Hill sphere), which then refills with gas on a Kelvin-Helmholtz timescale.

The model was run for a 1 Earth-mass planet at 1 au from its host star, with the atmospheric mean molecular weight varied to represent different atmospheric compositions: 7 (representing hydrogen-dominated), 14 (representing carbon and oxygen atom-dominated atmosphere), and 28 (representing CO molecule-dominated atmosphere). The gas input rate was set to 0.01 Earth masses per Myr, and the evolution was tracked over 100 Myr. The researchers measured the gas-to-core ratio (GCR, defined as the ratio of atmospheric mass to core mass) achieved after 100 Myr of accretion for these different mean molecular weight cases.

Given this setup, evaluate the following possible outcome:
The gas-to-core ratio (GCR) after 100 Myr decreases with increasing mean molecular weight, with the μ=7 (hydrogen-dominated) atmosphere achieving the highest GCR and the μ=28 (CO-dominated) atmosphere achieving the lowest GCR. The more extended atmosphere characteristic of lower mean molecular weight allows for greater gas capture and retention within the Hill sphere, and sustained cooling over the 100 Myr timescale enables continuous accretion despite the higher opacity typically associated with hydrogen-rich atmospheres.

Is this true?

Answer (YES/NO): NO